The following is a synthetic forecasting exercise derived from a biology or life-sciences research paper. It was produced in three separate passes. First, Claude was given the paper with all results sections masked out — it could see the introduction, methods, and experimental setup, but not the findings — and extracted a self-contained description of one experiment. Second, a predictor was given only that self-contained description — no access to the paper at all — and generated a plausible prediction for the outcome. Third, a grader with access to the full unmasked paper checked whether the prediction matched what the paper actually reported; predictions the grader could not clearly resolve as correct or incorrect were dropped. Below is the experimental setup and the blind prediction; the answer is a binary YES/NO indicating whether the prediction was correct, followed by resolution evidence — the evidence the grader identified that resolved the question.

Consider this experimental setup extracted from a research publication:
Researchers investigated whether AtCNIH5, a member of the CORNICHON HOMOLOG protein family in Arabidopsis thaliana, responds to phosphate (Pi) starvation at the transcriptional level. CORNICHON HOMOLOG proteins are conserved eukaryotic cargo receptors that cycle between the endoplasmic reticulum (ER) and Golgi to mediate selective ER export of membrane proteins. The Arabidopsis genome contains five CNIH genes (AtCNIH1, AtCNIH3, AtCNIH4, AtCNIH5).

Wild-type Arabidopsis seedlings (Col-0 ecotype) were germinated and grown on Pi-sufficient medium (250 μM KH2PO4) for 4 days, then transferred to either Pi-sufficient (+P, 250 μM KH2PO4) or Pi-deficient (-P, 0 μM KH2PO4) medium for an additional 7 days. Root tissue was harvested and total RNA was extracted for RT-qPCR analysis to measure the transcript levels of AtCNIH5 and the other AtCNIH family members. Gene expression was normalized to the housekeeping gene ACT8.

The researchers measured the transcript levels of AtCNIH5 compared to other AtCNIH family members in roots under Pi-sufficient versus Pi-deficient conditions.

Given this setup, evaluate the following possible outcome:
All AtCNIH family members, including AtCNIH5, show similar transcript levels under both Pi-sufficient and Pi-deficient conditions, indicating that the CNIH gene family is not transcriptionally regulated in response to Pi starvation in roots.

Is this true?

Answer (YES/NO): NO